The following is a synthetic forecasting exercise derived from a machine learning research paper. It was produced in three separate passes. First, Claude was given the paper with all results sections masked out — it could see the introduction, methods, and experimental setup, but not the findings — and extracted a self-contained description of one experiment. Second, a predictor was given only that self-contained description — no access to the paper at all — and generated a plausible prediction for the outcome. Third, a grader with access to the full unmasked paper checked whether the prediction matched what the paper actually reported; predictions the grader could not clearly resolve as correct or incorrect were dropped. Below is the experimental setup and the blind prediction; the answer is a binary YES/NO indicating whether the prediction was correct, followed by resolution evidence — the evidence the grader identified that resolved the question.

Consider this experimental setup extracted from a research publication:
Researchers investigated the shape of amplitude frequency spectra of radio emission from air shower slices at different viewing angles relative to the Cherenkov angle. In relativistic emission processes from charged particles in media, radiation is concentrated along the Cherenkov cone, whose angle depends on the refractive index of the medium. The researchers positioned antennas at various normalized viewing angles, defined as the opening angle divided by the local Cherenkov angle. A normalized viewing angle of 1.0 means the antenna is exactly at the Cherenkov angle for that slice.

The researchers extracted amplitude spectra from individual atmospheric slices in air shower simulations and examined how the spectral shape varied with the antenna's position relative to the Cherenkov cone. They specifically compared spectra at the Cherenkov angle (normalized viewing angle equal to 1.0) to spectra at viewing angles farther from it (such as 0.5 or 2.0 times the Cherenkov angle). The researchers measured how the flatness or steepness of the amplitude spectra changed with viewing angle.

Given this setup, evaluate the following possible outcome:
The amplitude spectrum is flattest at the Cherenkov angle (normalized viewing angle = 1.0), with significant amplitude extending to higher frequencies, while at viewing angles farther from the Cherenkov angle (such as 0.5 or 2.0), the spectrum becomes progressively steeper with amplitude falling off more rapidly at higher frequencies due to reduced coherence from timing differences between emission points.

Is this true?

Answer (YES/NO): YES